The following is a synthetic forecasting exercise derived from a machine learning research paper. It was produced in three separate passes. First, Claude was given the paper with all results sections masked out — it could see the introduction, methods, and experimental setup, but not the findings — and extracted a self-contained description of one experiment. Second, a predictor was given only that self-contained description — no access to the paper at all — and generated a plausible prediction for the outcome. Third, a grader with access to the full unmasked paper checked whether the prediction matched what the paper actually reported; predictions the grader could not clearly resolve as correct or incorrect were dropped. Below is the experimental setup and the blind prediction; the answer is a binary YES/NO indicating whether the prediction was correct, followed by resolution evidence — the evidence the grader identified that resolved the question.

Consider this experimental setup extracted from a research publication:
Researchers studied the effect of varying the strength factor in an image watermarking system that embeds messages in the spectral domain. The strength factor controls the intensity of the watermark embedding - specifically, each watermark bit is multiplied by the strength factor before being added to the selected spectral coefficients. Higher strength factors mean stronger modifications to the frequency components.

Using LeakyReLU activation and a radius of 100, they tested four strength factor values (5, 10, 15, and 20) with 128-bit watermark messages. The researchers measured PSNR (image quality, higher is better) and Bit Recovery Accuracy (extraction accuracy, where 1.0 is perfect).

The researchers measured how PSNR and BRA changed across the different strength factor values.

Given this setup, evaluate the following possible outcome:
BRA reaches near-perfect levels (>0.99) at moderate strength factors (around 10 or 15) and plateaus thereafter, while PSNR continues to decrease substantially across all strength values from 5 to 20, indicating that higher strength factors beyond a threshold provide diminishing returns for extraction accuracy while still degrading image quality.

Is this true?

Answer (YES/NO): NO